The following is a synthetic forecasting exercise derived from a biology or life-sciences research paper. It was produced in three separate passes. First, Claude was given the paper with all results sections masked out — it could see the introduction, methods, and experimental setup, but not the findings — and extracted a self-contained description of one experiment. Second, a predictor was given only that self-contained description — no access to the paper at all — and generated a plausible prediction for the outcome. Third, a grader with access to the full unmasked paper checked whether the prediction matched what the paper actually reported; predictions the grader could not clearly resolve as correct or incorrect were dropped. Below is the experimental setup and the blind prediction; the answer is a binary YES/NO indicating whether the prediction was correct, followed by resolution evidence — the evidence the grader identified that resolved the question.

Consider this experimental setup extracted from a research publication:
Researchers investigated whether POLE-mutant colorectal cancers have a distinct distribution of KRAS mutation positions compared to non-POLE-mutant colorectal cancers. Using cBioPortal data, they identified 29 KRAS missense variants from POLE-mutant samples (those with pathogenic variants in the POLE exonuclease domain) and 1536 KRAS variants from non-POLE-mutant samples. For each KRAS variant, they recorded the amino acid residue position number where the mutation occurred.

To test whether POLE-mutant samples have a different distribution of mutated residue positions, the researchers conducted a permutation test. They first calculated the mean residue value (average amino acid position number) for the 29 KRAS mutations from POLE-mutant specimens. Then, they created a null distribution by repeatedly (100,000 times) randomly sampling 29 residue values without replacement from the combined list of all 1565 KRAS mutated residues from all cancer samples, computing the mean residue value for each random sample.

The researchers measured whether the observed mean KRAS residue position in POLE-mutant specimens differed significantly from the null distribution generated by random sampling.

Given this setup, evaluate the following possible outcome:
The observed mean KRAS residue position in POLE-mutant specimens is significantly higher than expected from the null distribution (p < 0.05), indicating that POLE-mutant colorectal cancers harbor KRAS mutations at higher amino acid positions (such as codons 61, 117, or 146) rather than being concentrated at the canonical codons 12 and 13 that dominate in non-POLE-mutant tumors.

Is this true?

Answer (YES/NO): YES